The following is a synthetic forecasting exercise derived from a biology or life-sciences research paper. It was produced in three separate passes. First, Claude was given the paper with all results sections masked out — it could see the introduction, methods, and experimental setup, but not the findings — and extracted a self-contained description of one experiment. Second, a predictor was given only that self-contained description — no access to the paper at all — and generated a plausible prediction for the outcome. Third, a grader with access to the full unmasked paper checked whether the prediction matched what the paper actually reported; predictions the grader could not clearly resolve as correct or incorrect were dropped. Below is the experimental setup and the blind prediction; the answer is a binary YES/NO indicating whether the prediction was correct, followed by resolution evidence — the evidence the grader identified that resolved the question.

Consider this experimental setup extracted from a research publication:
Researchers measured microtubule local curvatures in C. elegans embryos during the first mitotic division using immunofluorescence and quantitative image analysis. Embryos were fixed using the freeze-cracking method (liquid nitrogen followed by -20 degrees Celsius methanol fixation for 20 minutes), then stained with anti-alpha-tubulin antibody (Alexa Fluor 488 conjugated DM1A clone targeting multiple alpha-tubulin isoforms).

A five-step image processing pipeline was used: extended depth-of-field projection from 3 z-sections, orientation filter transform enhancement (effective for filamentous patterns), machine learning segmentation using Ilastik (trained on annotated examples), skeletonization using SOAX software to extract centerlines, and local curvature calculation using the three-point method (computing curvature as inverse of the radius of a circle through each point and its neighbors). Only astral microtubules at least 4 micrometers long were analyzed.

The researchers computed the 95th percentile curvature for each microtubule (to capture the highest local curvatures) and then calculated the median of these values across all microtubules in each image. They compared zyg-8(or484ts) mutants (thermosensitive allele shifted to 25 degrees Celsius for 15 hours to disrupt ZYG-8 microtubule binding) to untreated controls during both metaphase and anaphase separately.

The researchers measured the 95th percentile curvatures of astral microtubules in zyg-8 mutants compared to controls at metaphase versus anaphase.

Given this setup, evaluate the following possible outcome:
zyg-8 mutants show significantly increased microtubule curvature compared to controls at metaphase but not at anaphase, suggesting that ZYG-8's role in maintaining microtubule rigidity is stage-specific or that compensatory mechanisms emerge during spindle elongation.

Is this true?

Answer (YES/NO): NO